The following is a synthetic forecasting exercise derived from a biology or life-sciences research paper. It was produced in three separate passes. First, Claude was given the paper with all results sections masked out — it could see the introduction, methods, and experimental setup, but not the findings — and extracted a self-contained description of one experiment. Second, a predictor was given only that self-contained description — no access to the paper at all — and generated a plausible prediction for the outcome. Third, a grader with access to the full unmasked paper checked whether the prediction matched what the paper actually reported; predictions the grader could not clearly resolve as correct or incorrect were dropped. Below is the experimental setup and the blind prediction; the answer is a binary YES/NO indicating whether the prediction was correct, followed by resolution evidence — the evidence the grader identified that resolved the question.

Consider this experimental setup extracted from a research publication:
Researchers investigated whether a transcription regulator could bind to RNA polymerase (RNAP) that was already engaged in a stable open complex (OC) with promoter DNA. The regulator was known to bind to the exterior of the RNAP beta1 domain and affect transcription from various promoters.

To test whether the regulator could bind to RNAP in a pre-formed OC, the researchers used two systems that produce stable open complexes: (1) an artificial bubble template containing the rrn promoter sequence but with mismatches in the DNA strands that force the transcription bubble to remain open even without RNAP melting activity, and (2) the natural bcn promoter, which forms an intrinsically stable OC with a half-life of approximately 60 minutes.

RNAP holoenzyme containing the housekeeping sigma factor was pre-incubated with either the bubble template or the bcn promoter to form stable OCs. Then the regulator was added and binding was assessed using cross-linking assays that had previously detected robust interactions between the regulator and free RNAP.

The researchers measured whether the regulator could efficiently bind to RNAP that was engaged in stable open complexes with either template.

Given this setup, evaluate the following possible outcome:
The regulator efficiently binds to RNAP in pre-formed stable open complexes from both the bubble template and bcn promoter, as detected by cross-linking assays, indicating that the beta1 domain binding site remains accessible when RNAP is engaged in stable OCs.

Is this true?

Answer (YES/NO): NO